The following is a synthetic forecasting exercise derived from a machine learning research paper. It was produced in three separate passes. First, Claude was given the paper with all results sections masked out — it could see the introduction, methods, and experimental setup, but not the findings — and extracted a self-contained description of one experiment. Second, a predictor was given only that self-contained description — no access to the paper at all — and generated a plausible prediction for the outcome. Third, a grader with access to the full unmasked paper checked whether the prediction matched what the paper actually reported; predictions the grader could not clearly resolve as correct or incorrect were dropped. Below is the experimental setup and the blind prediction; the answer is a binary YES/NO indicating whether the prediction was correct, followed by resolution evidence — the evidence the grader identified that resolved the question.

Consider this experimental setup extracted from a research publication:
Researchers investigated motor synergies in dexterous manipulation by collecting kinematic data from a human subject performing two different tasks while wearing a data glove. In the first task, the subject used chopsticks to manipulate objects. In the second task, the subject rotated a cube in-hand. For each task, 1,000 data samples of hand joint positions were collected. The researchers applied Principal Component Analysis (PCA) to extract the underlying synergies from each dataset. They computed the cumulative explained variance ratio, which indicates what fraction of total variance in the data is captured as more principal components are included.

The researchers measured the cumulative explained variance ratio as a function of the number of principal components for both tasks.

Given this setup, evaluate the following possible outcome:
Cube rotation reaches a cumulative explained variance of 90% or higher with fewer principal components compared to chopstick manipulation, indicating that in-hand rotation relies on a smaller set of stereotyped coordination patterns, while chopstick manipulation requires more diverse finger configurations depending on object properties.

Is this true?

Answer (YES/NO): NO